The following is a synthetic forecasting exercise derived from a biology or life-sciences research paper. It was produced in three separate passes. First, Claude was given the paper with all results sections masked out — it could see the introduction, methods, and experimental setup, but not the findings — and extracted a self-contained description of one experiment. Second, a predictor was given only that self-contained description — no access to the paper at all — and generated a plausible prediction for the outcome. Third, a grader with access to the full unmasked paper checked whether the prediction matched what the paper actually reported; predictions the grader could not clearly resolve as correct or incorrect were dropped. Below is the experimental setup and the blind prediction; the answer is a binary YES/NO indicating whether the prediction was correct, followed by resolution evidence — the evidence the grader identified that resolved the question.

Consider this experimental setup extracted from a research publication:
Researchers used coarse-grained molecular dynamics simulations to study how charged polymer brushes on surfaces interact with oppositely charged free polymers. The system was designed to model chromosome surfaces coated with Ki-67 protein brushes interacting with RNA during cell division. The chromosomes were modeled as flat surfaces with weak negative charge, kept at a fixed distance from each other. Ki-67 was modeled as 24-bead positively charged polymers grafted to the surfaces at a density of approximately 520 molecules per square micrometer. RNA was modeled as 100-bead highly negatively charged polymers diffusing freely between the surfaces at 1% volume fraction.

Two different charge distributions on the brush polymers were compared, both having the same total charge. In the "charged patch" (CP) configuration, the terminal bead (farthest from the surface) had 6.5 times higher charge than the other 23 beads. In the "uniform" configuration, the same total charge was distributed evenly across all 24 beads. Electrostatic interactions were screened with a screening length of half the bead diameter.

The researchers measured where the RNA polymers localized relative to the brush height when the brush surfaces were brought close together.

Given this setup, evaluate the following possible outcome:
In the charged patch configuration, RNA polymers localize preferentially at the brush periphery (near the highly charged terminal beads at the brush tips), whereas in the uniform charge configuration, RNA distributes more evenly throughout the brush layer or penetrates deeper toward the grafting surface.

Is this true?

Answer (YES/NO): YES